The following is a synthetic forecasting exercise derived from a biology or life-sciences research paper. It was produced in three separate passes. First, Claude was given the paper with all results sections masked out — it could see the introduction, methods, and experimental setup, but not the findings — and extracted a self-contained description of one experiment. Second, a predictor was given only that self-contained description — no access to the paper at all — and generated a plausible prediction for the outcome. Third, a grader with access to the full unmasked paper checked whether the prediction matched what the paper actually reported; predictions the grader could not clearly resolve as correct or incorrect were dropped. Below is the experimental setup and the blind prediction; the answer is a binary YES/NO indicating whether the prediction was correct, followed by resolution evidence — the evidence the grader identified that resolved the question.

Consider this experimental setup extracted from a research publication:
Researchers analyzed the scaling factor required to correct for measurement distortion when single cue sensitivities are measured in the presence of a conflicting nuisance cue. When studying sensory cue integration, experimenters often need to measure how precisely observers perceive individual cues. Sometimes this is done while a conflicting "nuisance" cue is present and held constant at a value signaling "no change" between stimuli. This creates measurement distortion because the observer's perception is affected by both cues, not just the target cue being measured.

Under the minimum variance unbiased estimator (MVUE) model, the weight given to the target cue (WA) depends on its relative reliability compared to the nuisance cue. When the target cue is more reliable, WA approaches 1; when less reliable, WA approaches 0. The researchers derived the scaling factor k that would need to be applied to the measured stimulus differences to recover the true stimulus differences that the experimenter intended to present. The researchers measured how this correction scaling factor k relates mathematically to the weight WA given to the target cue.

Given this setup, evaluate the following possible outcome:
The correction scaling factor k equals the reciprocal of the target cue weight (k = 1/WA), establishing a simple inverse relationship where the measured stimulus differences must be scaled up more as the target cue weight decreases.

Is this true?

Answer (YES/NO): YES